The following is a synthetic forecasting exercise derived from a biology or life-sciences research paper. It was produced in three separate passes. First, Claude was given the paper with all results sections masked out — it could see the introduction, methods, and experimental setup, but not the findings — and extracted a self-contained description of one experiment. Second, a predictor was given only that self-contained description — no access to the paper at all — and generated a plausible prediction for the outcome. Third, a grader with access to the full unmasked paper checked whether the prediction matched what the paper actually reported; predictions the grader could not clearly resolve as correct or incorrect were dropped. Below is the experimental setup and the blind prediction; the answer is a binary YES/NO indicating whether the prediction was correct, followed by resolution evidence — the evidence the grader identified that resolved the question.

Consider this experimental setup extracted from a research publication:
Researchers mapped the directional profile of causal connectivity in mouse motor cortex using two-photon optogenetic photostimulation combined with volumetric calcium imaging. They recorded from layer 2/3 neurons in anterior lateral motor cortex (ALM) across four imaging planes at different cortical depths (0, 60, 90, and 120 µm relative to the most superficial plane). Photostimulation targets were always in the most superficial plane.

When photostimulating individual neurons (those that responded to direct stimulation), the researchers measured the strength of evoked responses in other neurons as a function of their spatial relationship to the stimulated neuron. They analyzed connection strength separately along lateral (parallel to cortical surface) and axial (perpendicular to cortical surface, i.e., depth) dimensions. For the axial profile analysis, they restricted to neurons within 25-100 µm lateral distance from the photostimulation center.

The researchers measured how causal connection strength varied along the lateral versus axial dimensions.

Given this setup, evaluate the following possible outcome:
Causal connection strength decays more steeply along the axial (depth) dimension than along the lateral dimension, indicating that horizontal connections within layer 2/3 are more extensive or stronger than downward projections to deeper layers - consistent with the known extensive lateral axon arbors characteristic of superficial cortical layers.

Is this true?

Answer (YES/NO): NO